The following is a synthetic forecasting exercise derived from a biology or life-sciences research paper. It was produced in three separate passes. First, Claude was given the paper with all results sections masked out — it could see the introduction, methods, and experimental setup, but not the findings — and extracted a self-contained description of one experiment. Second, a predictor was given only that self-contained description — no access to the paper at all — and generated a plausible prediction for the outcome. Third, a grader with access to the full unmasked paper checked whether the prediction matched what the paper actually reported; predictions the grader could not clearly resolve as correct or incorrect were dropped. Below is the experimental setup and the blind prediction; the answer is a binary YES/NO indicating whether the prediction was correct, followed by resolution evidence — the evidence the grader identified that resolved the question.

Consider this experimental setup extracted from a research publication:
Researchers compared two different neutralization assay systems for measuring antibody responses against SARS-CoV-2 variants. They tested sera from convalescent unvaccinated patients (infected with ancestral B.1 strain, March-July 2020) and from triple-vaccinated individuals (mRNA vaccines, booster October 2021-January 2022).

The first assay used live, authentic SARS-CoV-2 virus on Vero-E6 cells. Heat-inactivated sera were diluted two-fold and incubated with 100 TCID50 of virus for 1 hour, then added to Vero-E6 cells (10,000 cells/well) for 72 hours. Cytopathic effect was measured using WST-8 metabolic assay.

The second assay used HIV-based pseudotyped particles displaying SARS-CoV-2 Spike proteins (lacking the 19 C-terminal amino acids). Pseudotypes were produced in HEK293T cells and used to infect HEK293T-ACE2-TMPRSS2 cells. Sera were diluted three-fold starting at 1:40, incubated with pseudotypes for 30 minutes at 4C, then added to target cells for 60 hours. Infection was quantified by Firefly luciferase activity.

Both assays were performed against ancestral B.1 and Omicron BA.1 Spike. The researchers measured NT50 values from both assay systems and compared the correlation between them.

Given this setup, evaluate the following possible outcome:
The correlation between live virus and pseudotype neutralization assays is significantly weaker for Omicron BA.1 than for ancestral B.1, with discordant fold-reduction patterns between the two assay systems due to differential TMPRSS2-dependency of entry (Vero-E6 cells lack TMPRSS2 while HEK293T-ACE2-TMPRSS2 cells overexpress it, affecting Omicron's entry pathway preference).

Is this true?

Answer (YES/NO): NO